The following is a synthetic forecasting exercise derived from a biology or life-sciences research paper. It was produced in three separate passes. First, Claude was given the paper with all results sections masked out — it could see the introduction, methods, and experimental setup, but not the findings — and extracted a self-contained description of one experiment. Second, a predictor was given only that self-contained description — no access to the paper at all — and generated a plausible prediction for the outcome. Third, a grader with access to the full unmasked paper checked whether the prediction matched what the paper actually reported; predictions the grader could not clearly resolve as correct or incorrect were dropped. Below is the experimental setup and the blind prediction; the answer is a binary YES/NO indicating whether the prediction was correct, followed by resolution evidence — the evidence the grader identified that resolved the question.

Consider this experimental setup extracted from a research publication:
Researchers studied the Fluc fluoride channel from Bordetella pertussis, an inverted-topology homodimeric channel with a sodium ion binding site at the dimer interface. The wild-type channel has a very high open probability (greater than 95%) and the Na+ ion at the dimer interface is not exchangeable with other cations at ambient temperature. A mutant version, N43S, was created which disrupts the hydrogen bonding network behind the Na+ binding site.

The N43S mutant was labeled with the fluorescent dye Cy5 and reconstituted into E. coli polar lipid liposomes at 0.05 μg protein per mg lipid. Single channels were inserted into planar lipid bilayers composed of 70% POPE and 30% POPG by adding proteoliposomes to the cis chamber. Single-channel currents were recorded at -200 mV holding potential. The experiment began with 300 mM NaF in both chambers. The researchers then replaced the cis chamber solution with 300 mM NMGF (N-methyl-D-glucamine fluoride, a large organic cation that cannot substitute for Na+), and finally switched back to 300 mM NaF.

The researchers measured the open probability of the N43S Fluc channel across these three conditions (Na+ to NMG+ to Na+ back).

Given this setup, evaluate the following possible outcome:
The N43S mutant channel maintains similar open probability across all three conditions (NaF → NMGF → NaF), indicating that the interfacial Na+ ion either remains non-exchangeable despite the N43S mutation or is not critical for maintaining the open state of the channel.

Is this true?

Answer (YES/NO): NO